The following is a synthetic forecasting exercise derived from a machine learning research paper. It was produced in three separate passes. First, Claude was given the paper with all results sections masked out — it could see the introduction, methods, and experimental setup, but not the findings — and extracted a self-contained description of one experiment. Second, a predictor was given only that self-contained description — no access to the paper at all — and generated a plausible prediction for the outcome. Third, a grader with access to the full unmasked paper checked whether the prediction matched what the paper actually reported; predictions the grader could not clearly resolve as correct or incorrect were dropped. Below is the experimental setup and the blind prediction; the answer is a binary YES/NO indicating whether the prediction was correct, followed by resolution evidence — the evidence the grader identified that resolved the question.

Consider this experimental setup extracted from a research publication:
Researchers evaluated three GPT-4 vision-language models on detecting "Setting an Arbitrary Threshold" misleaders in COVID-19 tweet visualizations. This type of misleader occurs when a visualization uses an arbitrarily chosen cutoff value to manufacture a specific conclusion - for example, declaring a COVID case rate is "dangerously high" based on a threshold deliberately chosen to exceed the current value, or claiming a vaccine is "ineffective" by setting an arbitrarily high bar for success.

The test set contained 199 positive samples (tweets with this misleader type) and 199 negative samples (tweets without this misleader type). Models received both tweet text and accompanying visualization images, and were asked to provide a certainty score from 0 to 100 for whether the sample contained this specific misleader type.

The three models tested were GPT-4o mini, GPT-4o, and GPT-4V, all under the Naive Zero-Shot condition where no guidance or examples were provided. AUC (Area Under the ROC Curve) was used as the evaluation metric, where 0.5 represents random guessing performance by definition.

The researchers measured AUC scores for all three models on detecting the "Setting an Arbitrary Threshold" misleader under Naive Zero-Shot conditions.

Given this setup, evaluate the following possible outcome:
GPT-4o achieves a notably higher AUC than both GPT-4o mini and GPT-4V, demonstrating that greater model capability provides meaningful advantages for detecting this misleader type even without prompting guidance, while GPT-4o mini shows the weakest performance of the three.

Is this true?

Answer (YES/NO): NO